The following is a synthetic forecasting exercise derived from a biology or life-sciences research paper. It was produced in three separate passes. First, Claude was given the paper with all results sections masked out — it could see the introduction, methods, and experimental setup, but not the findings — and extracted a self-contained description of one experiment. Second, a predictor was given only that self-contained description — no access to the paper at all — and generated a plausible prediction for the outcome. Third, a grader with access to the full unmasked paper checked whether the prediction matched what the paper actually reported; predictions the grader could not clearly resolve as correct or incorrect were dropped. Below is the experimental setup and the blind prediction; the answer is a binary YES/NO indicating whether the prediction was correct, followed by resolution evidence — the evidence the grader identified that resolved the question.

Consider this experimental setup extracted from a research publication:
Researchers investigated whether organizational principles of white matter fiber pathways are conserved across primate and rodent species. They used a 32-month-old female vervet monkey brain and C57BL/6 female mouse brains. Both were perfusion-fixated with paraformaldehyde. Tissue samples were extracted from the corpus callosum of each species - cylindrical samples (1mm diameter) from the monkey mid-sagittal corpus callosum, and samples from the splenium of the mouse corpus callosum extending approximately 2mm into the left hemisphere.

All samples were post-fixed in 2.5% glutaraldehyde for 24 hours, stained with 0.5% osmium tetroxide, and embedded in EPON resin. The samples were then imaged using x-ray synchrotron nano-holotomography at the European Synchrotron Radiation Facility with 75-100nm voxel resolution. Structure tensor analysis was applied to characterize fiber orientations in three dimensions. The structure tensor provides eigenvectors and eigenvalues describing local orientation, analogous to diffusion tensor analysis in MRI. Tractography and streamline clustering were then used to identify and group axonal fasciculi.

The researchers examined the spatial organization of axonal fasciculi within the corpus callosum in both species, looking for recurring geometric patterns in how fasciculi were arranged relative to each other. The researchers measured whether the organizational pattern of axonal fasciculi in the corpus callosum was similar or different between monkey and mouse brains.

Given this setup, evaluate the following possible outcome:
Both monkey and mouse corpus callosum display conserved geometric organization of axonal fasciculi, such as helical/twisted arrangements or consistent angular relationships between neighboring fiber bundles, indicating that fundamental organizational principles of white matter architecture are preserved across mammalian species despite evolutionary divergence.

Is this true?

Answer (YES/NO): YES